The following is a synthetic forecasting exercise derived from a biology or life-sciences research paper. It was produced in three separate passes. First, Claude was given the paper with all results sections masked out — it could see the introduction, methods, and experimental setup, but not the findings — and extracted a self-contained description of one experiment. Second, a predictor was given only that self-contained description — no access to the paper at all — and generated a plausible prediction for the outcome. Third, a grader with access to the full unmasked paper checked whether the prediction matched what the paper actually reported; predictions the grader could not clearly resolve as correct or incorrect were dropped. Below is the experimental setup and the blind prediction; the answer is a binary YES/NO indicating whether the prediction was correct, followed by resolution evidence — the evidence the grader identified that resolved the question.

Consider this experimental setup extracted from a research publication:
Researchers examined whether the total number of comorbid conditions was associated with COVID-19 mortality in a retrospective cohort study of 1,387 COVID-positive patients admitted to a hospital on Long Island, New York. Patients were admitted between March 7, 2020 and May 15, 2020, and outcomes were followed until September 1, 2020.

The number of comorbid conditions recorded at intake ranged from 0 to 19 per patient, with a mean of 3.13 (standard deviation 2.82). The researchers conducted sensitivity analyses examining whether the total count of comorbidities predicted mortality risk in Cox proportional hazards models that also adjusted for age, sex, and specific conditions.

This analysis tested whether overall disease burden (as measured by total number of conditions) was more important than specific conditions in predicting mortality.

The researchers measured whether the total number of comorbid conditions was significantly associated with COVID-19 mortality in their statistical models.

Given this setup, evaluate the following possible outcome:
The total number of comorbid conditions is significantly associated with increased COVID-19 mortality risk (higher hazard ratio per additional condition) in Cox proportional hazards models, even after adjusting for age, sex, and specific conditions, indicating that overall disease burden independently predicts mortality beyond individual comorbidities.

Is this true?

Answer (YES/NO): NO